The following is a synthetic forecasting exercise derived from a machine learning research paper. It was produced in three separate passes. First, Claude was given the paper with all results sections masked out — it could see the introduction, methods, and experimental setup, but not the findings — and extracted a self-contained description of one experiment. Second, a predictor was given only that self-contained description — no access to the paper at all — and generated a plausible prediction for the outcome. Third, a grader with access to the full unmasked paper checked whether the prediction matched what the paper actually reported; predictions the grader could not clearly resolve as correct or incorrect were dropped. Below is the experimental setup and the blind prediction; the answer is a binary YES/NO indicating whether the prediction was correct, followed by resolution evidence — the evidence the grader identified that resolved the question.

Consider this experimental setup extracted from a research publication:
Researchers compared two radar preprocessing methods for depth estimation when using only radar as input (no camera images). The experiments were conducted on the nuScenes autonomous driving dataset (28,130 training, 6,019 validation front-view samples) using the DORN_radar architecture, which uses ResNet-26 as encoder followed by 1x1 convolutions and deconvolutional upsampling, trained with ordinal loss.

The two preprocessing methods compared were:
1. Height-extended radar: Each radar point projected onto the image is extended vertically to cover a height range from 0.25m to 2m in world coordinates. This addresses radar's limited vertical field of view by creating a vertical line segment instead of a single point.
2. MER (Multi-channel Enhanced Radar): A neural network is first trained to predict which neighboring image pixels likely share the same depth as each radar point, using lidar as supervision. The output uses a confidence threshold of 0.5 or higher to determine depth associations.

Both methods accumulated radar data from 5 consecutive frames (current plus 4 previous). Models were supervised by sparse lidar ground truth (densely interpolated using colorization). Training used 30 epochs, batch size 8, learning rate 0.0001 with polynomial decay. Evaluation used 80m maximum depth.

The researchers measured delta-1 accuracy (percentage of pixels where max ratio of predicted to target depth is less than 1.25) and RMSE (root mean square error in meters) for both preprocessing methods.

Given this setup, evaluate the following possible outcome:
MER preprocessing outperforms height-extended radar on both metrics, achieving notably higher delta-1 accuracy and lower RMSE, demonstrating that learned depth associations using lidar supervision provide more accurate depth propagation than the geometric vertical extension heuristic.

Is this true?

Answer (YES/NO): NO